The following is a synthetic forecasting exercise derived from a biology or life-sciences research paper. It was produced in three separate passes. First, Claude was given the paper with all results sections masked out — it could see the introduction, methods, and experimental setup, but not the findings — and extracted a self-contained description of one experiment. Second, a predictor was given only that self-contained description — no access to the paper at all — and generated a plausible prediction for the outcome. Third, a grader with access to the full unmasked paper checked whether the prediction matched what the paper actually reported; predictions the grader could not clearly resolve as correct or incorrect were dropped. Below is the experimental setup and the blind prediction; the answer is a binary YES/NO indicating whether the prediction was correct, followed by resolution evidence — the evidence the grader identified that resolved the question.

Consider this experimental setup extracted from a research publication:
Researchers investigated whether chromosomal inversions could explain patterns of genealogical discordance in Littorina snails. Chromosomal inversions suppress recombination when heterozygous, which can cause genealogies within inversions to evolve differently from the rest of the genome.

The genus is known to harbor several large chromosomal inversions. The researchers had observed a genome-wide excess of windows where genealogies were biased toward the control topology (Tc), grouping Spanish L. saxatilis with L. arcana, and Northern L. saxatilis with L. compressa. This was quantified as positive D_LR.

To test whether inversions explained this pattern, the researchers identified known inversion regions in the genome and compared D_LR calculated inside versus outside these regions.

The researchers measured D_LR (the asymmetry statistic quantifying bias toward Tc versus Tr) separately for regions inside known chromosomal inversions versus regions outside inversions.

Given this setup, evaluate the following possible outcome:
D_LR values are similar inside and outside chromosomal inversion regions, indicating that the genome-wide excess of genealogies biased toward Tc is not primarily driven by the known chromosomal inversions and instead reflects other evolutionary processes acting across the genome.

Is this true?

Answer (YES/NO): NO